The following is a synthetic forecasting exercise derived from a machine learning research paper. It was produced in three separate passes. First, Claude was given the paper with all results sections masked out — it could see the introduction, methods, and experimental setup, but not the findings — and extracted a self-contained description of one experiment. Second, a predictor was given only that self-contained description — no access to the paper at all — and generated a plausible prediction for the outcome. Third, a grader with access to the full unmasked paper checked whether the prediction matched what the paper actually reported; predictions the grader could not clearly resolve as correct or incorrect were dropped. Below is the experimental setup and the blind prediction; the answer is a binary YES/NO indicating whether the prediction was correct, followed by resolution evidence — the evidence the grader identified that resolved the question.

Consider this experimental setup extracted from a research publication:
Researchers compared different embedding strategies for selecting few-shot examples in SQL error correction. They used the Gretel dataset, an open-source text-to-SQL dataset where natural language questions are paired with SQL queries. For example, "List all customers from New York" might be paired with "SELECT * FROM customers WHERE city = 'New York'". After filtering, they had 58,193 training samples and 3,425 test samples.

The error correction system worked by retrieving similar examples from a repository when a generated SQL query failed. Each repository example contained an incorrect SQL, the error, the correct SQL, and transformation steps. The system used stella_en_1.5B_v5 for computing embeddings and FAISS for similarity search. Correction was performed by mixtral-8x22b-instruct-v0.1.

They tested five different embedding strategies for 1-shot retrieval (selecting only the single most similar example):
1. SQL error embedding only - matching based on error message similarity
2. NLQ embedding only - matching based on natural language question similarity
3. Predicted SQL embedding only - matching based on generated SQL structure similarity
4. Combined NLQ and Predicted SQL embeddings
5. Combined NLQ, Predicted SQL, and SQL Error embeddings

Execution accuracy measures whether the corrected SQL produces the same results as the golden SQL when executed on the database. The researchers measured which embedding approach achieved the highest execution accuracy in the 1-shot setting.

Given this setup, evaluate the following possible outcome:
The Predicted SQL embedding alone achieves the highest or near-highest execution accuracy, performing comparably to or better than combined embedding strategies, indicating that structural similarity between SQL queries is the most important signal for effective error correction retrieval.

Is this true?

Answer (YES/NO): YES